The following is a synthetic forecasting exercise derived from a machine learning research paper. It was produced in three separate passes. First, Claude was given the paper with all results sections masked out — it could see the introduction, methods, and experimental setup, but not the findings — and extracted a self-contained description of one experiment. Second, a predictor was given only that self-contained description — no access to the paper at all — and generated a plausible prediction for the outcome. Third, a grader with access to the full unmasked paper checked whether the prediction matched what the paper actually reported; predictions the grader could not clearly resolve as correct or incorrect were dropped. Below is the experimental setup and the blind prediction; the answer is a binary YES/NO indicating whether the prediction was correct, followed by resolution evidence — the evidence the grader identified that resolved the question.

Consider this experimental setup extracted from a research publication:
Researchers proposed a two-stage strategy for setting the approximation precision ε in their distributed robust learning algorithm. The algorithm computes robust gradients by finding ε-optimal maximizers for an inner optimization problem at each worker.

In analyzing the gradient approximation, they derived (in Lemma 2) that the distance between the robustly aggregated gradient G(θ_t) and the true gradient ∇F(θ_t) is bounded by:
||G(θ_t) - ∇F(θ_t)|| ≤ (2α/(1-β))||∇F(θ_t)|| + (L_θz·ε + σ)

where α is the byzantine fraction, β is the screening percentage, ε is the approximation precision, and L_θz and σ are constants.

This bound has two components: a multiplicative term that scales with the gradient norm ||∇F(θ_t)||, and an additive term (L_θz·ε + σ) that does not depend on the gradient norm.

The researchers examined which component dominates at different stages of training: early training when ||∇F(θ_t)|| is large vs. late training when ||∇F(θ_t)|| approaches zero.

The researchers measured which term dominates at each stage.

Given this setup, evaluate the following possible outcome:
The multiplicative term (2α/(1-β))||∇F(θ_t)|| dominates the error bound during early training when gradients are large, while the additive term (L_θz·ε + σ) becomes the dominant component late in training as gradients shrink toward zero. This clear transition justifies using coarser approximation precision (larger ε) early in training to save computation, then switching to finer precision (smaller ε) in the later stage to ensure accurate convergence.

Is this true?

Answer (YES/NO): YES